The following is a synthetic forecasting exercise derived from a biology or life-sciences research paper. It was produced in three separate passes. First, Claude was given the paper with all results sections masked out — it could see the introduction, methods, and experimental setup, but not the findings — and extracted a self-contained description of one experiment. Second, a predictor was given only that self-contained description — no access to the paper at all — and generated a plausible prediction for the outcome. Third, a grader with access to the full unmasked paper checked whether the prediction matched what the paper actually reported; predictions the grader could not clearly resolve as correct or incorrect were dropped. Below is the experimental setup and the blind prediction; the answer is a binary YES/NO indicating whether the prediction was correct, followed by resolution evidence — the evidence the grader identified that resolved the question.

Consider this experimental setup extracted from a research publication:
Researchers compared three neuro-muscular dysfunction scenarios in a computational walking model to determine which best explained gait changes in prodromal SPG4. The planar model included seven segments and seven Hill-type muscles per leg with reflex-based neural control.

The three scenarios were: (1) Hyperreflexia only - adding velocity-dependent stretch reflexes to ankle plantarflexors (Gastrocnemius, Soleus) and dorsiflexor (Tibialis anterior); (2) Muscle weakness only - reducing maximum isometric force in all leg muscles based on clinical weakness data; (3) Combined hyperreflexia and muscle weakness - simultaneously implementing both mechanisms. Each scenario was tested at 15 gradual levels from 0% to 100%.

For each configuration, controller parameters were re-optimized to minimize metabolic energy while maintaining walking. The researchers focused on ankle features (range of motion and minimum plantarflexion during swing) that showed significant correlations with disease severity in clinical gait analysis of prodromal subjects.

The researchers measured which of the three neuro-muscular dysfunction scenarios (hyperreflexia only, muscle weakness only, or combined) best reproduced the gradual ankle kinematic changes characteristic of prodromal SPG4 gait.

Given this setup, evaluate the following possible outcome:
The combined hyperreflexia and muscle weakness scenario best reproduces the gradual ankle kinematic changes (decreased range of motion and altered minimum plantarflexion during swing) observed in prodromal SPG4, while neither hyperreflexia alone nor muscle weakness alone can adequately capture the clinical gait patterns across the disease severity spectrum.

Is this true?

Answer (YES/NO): NO